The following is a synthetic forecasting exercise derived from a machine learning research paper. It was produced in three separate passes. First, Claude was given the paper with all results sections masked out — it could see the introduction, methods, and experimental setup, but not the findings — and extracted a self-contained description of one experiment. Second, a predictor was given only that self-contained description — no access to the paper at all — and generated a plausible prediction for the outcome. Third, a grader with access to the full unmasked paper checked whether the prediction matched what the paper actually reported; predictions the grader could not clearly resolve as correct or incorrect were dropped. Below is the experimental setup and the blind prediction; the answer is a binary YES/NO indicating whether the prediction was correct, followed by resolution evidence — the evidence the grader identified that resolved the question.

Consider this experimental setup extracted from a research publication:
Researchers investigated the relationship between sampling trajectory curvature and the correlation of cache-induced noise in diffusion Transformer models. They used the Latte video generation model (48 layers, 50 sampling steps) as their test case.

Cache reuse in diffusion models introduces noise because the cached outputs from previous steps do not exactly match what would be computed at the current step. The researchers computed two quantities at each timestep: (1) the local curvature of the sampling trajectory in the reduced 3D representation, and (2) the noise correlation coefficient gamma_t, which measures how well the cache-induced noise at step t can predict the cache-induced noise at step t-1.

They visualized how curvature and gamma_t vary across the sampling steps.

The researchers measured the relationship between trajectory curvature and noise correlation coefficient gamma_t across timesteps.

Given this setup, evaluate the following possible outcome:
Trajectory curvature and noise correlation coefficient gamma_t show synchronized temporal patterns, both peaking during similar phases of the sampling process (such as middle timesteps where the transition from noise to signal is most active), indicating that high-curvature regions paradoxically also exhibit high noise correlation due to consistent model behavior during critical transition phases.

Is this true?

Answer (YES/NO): NO